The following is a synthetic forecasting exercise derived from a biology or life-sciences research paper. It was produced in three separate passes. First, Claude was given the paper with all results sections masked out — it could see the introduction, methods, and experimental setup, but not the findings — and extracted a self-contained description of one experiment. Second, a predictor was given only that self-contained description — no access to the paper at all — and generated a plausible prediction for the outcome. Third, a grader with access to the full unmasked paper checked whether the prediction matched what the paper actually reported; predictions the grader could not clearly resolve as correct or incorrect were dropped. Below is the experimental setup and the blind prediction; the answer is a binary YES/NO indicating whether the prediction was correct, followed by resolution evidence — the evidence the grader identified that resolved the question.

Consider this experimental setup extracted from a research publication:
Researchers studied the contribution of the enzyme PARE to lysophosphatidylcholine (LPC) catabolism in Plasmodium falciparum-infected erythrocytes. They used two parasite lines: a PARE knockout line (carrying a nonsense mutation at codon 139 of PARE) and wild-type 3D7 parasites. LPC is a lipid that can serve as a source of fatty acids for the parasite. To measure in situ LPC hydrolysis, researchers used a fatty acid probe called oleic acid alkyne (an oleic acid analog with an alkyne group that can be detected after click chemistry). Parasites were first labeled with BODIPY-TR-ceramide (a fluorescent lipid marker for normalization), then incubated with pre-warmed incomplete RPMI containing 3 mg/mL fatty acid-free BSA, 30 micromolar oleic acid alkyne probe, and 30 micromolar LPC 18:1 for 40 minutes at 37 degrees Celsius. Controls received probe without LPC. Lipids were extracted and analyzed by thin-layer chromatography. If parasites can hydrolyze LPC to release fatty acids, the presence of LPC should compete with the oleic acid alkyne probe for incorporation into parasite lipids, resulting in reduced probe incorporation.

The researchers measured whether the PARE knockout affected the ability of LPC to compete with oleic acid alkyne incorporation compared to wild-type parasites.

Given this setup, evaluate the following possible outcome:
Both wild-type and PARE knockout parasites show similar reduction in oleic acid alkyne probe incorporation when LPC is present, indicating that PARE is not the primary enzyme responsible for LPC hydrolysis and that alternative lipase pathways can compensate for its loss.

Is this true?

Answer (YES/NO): YES